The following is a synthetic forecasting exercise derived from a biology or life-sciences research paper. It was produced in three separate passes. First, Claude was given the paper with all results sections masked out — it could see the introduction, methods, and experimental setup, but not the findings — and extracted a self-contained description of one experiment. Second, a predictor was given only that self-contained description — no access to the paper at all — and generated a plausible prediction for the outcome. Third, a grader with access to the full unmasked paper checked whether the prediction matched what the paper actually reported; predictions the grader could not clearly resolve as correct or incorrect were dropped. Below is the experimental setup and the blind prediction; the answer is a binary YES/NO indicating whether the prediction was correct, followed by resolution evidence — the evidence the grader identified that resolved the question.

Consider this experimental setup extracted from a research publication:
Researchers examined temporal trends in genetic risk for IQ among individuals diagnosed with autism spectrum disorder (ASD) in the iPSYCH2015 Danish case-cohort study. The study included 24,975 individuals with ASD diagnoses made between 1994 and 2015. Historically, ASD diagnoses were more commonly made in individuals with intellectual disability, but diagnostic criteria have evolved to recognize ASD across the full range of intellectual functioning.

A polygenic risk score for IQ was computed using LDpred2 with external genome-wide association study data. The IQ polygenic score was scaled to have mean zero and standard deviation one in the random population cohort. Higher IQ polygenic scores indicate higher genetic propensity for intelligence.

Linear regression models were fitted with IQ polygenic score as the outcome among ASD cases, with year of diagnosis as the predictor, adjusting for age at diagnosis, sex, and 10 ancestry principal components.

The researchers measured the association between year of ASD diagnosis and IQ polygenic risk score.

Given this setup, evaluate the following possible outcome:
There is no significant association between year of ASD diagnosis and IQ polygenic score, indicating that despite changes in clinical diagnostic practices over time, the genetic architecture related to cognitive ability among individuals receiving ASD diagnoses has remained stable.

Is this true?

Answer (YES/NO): YES